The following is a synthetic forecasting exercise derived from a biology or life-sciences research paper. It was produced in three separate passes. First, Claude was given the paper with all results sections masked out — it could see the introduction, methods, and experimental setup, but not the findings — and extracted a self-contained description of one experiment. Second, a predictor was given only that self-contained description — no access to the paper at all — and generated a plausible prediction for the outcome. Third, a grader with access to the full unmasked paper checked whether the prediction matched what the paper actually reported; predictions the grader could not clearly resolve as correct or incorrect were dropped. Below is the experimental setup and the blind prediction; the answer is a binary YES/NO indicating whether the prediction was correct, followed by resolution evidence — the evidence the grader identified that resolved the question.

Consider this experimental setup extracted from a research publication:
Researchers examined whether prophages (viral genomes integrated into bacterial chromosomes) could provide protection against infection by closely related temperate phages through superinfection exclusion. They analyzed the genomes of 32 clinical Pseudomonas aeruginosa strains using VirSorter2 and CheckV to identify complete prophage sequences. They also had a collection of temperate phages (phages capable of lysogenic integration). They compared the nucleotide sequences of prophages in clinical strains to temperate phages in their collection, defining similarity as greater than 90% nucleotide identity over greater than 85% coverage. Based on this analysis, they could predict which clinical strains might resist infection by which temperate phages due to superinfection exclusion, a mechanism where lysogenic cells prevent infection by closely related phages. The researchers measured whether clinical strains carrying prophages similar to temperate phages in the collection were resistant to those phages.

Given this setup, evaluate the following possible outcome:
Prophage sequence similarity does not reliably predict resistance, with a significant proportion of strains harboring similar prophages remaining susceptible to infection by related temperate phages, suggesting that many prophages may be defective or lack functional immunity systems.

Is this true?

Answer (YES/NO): NO